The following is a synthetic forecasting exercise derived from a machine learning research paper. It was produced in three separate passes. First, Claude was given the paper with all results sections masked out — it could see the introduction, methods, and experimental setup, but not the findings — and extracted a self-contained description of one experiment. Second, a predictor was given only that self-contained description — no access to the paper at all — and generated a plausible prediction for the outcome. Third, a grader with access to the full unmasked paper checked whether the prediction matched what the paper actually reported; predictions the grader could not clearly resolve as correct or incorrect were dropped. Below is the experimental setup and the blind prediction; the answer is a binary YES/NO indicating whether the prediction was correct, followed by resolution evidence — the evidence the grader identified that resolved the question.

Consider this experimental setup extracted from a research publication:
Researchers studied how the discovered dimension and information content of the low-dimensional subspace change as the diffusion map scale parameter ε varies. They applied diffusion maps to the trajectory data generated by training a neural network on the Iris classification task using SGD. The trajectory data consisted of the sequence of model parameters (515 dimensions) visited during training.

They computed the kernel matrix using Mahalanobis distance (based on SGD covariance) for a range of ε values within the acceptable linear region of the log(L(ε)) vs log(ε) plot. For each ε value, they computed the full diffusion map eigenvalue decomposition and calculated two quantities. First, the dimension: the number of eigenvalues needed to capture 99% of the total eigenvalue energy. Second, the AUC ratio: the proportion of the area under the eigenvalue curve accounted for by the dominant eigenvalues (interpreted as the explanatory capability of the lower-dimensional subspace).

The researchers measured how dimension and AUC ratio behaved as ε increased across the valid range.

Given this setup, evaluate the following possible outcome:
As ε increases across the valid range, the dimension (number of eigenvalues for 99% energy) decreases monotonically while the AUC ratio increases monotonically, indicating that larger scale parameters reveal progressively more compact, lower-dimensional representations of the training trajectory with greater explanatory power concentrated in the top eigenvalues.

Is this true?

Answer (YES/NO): NO